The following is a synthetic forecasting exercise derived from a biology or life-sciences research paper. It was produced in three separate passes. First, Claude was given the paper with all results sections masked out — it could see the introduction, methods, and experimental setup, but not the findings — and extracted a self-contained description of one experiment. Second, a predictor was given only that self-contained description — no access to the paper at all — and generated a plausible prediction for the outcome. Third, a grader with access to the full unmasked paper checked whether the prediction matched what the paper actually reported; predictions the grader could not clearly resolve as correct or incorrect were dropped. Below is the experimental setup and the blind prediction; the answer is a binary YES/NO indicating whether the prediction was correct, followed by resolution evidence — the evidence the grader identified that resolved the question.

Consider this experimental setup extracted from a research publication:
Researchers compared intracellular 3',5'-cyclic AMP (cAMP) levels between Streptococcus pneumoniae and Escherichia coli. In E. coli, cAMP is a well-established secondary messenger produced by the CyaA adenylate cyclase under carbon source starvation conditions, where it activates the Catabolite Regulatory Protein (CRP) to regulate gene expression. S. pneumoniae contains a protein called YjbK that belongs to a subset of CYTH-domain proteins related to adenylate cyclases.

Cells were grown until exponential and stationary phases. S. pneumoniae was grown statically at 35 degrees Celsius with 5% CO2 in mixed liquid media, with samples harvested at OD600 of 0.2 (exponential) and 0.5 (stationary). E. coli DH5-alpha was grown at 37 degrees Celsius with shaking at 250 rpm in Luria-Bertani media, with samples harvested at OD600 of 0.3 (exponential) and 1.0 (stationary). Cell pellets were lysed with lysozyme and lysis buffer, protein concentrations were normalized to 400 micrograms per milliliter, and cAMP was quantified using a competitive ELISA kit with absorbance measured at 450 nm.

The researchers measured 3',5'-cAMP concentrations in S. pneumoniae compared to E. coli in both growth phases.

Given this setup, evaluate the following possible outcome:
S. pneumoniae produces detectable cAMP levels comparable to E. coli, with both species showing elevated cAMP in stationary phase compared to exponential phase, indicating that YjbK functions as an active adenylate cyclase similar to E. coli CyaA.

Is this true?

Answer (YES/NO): NO